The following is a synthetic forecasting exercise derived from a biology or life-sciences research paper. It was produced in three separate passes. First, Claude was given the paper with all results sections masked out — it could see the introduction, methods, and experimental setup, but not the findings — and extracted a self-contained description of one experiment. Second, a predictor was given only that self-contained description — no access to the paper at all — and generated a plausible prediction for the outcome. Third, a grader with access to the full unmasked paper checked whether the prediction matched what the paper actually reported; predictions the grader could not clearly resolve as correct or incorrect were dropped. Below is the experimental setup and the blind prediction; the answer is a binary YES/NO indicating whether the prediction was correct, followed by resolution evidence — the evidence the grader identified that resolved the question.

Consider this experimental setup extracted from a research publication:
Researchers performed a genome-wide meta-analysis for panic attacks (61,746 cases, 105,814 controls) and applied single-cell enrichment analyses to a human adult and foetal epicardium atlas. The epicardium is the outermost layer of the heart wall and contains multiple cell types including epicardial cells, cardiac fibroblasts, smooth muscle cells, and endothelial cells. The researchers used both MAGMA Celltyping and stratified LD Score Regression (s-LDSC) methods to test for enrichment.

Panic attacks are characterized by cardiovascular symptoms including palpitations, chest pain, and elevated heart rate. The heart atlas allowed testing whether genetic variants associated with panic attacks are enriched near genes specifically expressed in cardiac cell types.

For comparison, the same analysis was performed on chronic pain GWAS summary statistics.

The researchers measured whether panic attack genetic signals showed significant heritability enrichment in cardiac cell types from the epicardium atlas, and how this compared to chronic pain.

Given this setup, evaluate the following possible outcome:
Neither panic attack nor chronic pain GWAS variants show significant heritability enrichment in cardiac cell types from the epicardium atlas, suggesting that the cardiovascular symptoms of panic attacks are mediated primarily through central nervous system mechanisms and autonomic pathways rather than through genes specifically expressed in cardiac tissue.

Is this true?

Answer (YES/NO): NO